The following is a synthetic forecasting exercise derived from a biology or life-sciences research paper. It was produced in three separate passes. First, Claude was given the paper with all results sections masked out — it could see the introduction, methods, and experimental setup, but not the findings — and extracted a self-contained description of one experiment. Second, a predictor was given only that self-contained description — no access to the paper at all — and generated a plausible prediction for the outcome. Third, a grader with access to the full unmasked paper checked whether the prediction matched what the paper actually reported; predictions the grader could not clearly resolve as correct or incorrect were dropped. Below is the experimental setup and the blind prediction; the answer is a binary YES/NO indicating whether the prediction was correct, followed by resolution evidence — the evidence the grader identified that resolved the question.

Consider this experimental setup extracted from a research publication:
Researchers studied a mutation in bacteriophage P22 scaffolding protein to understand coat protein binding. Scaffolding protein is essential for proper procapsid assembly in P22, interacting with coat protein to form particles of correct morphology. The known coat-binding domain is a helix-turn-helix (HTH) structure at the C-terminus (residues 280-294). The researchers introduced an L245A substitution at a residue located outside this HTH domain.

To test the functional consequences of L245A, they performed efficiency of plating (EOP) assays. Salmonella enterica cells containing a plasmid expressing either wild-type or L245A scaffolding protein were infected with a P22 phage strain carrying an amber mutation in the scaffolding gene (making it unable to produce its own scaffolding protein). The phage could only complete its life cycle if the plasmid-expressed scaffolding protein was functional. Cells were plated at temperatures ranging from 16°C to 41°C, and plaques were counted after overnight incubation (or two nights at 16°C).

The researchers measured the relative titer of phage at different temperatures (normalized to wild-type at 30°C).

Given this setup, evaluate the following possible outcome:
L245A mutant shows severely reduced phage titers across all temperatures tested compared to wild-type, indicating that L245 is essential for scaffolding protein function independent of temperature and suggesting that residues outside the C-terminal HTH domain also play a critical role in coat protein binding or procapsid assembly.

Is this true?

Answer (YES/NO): NO